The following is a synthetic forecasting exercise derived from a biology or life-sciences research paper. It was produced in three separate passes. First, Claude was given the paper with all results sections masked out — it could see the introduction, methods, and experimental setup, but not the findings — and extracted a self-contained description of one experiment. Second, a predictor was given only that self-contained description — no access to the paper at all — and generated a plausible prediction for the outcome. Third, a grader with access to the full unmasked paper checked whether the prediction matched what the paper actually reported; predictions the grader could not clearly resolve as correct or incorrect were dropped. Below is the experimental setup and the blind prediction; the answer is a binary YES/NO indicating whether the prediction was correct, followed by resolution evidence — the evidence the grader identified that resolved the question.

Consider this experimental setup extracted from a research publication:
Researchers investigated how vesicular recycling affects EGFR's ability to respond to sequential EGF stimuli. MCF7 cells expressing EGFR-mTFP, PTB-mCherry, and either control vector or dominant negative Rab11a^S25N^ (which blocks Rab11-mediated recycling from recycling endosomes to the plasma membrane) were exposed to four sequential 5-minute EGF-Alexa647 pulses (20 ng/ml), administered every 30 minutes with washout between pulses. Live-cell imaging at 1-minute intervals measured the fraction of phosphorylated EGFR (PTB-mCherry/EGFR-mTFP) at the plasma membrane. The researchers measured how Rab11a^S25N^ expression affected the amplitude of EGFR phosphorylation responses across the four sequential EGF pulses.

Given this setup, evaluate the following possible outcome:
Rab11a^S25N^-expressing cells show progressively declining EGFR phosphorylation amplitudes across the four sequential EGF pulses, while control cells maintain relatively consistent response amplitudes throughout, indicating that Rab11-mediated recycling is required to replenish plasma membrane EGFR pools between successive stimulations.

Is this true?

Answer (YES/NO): YES